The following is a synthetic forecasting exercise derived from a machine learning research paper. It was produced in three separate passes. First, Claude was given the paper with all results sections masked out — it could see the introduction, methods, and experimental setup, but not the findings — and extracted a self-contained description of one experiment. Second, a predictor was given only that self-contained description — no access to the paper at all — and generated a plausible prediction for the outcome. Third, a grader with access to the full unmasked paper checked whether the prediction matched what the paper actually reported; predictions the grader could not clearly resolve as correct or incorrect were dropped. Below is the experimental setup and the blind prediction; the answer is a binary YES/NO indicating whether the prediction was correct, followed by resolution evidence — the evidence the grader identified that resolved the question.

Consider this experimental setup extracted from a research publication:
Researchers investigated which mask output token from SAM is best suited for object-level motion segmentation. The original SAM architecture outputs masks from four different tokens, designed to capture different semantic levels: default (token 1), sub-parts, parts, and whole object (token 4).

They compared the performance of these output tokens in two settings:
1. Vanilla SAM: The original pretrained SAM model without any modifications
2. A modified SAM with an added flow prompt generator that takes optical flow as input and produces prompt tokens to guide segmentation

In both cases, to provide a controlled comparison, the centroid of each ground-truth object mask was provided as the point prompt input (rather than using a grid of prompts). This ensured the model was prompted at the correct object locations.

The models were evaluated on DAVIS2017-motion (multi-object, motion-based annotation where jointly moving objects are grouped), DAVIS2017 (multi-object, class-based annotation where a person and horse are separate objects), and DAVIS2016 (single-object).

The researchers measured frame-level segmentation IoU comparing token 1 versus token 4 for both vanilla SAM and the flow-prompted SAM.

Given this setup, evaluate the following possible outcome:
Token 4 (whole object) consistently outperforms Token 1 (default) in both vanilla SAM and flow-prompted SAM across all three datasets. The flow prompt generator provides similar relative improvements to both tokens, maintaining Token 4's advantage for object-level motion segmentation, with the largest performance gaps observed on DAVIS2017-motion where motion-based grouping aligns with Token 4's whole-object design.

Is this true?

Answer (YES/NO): NO